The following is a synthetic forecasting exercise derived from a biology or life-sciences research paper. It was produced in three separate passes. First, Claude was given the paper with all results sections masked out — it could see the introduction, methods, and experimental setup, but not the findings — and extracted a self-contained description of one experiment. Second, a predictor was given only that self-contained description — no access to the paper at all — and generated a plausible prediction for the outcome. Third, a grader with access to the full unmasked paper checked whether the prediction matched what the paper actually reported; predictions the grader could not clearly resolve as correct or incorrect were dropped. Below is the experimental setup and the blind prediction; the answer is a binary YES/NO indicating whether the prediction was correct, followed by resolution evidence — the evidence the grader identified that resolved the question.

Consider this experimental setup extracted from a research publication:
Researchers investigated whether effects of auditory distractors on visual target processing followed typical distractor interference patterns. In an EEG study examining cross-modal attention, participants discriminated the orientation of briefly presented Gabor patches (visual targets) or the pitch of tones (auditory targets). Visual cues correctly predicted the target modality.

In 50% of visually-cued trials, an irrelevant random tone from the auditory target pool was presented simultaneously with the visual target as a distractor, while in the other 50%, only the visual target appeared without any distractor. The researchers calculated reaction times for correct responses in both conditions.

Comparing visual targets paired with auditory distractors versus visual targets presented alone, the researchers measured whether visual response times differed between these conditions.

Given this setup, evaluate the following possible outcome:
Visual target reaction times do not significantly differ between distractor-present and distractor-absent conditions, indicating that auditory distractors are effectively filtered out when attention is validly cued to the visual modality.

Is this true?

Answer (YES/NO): NO